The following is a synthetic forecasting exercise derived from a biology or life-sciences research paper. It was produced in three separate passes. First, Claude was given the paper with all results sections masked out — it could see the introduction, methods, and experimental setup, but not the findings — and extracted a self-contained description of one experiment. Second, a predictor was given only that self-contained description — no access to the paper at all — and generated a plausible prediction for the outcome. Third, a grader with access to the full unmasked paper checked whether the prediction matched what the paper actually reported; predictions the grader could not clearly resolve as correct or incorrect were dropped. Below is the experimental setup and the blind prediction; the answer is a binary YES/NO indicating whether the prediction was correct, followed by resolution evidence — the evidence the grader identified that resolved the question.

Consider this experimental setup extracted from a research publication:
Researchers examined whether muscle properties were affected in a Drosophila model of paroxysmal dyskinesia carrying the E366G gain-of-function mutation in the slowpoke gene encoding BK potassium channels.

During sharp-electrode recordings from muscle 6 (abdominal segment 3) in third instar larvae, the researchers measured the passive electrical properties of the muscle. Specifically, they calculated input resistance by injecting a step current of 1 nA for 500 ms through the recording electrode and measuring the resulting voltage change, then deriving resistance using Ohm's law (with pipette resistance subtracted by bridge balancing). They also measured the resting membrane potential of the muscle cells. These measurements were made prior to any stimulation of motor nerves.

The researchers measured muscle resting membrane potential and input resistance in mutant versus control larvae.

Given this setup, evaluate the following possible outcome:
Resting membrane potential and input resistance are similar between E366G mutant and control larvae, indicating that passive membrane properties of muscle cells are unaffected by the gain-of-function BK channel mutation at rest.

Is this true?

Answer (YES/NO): YES